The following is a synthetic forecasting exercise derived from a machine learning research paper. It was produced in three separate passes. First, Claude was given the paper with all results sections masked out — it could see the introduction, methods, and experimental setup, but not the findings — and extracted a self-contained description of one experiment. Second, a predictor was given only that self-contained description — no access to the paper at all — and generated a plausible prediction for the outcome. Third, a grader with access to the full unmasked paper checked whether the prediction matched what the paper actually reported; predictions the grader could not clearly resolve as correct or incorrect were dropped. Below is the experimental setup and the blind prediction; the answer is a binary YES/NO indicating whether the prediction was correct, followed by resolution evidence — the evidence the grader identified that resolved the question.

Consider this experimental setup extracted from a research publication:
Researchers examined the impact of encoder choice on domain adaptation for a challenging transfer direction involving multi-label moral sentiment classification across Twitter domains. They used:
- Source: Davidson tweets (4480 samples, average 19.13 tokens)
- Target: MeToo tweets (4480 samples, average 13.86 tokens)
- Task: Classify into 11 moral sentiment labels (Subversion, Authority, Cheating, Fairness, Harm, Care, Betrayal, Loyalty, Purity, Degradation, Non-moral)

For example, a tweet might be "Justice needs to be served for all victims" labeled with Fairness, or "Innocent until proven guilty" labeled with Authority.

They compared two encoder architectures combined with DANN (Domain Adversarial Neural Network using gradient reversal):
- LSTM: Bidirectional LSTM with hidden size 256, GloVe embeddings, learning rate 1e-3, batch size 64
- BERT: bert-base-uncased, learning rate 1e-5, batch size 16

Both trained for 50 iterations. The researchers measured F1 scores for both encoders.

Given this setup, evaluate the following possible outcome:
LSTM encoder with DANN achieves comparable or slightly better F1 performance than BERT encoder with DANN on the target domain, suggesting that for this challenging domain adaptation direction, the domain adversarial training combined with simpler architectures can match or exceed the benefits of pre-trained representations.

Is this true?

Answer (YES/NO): NO